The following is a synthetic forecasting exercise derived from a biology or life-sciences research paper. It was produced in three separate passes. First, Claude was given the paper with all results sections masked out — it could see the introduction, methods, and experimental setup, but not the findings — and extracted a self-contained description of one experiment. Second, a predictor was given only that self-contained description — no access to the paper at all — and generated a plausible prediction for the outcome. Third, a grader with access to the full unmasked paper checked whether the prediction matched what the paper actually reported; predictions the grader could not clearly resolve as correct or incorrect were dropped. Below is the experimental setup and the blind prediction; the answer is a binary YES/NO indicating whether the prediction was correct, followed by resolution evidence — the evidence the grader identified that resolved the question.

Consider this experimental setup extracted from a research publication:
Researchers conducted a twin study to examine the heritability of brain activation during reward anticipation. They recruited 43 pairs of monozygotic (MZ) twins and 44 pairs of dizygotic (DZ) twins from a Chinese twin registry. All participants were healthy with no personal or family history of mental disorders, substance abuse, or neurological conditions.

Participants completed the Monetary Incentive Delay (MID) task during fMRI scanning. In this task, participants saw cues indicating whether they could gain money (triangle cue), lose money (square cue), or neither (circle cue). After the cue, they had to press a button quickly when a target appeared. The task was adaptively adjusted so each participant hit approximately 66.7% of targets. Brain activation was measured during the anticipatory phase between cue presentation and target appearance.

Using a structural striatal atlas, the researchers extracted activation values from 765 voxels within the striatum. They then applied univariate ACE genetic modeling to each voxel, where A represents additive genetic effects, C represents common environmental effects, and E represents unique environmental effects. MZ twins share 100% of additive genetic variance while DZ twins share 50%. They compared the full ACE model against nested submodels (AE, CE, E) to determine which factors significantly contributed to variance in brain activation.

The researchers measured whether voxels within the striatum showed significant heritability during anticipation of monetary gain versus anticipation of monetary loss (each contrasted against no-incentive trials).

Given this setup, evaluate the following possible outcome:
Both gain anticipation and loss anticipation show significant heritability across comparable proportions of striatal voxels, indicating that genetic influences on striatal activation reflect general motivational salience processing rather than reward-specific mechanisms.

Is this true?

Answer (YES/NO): NO